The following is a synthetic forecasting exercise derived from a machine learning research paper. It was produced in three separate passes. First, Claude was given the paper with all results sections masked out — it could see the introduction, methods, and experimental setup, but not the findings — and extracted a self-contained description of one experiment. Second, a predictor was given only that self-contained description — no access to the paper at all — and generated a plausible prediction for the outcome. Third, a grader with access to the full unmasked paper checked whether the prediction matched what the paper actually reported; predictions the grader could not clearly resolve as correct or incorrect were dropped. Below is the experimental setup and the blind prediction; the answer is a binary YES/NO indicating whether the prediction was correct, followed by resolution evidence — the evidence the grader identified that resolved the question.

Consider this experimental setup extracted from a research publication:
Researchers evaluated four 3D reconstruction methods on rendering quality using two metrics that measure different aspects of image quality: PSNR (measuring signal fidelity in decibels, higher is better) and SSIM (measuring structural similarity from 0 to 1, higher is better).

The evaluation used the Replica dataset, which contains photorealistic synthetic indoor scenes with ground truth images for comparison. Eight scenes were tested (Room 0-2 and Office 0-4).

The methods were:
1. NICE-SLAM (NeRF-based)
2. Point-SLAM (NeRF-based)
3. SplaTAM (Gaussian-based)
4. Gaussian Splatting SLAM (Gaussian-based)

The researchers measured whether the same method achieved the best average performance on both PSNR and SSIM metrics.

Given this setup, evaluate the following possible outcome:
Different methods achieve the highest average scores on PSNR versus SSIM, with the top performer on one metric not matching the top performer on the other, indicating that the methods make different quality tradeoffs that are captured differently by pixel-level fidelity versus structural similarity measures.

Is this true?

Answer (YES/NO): YES